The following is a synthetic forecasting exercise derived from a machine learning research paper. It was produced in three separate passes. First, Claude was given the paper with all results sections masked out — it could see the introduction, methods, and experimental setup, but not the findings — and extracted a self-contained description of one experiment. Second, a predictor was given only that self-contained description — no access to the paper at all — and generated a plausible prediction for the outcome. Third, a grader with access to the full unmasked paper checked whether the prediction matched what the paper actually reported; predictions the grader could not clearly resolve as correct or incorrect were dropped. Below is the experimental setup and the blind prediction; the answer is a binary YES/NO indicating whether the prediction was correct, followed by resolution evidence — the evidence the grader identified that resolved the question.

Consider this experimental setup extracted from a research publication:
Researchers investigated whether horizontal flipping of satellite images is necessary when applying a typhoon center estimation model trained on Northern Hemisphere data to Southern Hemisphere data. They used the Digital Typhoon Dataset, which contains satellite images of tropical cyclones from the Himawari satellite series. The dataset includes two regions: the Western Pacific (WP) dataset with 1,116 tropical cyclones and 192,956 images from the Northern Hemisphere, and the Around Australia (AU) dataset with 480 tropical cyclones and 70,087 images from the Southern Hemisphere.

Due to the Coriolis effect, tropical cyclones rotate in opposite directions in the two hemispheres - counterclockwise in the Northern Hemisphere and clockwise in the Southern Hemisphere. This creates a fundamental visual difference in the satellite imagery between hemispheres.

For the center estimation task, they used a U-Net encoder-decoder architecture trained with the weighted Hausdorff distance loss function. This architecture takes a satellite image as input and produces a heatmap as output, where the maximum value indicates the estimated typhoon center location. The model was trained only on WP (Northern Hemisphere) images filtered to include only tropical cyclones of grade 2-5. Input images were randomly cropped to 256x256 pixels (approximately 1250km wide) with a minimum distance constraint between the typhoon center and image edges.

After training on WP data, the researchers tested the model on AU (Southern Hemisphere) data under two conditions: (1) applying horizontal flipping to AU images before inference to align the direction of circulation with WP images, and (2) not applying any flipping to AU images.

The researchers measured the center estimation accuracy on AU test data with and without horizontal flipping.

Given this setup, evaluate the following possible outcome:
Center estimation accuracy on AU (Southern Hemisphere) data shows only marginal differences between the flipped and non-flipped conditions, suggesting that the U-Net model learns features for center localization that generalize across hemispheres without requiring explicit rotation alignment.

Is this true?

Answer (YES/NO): NO